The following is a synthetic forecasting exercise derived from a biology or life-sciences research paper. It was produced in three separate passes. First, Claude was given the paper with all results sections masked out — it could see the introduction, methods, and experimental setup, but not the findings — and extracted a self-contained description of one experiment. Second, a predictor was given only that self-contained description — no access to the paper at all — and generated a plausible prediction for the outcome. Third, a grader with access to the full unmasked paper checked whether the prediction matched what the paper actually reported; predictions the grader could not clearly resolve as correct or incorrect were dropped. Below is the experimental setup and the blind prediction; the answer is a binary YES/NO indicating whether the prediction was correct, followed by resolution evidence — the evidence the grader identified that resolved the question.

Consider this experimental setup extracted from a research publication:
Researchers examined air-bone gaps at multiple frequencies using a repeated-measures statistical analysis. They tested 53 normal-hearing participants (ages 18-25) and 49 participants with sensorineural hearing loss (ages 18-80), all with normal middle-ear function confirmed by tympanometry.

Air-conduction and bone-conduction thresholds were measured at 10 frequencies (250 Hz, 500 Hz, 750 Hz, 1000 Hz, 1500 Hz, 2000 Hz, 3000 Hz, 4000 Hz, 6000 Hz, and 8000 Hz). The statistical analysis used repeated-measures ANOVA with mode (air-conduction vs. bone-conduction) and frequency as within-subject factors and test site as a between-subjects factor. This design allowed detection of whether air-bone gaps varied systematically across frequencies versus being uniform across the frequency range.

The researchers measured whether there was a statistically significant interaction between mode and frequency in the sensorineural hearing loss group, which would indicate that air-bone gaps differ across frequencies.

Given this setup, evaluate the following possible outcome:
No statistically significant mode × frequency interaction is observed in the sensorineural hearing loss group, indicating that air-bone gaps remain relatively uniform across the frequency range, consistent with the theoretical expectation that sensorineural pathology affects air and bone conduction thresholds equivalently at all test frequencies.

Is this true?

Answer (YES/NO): NO